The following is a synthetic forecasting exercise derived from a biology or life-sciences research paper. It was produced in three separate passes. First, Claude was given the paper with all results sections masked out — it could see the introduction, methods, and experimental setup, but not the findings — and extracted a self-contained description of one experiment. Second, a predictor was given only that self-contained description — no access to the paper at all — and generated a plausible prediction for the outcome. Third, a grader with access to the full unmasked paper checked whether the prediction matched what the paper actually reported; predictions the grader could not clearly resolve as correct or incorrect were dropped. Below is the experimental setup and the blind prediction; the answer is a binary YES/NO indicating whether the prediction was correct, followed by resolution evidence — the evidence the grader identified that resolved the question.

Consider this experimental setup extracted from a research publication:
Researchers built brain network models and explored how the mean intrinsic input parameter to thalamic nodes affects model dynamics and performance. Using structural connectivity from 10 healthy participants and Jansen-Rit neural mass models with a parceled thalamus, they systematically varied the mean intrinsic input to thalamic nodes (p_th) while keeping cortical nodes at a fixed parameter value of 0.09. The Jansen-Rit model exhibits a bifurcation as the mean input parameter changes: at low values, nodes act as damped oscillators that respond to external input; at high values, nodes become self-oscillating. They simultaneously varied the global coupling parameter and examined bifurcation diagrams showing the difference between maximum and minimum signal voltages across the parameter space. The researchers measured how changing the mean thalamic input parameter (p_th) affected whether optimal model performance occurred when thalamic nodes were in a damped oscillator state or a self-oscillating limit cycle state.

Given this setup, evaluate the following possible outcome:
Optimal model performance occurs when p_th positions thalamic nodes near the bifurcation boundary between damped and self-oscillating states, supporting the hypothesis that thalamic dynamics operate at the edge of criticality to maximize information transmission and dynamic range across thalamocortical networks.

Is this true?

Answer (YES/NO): NO